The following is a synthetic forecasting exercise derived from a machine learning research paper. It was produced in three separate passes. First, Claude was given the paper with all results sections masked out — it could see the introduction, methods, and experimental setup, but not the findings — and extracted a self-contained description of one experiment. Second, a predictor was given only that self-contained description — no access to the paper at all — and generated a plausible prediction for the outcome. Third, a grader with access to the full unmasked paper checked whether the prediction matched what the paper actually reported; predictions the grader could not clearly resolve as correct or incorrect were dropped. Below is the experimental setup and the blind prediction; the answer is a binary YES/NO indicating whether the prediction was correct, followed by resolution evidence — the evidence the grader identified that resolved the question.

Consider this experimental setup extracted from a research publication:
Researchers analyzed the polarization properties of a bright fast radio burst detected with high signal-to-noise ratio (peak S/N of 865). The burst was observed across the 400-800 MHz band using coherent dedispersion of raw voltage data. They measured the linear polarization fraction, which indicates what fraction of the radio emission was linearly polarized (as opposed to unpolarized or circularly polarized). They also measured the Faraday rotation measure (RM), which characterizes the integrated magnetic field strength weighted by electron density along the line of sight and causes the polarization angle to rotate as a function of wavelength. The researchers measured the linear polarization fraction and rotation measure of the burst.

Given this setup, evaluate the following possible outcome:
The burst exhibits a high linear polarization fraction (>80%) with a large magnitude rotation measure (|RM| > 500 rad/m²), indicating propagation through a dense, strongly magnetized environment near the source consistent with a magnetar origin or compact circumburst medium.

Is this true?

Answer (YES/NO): NO